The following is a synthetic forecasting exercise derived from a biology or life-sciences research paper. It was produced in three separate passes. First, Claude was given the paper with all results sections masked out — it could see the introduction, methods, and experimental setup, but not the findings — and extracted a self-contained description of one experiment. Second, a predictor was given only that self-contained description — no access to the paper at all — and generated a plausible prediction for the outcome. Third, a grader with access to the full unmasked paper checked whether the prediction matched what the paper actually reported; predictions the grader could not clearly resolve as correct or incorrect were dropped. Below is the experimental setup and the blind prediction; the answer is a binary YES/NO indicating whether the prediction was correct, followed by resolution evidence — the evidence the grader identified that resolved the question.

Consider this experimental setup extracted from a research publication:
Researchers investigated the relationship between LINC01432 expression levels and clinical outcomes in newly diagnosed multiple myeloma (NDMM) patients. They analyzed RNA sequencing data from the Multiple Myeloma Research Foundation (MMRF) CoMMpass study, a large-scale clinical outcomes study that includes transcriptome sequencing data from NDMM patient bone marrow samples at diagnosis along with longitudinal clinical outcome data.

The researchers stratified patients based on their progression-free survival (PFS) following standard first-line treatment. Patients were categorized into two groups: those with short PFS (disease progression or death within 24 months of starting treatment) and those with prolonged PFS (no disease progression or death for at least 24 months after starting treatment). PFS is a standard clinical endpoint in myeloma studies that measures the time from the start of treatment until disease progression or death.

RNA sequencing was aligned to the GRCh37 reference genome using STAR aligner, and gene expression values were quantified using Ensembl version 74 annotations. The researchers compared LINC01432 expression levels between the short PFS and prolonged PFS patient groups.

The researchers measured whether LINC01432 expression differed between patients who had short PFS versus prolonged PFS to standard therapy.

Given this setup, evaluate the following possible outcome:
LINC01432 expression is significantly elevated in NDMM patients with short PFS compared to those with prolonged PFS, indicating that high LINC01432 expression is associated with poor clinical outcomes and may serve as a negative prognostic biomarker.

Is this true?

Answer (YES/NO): YES